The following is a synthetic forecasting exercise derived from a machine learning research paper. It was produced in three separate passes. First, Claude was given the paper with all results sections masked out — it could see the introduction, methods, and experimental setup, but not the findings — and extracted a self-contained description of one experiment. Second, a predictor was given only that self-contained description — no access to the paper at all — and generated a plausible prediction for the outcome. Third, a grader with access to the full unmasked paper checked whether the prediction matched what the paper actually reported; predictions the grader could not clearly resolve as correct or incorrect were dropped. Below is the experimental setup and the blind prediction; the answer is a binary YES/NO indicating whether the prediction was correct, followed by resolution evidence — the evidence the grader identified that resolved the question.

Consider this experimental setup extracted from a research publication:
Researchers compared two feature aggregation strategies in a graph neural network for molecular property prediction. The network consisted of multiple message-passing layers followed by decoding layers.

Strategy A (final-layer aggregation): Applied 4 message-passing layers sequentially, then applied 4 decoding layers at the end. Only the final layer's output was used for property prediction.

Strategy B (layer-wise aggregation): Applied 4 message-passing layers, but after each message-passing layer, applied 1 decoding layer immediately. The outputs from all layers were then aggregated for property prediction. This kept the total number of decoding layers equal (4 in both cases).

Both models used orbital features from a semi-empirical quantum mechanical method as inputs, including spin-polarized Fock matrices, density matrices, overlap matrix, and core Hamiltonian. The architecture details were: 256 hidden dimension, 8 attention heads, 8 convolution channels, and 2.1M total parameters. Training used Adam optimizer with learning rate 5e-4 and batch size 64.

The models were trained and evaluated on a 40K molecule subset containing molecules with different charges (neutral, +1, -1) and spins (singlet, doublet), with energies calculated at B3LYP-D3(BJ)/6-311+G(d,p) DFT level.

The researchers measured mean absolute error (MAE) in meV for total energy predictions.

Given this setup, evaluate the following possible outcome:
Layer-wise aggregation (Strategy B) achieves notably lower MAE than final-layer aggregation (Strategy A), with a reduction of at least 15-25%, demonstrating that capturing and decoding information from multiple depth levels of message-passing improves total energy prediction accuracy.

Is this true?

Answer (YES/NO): NO